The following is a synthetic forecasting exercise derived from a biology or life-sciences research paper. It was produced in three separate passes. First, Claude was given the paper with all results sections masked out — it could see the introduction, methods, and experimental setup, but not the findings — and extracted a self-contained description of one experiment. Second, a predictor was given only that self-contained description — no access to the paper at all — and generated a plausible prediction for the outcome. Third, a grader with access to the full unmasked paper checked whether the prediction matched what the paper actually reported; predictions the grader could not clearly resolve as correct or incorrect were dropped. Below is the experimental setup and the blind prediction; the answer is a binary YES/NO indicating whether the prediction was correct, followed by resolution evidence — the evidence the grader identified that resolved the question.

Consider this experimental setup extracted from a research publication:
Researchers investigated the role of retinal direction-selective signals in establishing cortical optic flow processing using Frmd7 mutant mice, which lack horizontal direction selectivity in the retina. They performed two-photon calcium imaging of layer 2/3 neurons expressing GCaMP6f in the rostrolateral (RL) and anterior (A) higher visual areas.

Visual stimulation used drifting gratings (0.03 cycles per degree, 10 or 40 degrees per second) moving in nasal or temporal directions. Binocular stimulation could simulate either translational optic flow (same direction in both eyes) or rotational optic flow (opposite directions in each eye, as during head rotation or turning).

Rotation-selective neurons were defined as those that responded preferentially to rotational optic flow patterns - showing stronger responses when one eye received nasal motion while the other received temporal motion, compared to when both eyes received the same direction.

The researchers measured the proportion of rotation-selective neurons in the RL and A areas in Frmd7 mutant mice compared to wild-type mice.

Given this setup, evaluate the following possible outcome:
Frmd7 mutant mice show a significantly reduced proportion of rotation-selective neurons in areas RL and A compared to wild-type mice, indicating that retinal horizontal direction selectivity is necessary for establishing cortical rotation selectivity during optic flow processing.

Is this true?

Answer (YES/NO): YES